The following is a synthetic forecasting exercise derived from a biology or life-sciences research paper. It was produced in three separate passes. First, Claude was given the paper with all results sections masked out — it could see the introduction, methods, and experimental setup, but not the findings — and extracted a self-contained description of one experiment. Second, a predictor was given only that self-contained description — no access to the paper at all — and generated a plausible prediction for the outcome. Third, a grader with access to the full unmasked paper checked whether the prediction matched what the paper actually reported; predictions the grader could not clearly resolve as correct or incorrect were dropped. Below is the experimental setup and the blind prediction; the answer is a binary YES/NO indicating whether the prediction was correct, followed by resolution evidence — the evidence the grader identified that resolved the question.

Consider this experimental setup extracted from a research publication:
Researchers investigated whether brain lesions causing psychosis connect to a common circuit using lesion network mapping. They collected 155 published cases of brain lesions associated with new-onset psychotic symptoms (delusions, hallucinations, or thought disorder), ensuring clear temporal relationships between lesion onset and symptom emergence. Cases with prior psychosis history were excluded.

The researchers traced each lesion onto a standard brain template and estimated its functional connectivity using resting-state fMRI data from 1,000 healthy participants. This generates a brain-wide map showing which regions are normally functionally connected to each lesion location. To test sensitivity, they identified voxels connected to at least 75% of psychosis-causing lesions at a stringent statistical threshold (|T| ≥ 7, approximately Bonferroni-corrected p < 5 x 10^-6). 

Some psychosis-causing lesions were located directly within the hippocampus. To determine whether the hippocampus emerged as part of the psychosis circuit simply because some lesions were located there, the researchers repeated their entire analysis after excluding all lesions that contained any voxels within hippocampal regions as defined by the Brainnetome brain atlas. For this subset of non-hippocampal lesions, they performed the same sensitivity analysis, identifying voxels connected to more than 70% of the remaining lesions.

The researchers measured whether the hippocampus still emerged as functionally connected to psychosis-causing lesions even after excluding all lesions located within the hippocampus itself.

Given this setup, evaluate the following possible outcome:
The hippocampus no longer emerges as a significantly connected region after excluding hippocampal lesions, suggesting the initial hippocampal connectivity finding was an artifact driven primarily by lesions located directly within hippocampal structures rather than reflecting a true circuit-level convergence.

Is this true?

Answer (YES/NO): NO